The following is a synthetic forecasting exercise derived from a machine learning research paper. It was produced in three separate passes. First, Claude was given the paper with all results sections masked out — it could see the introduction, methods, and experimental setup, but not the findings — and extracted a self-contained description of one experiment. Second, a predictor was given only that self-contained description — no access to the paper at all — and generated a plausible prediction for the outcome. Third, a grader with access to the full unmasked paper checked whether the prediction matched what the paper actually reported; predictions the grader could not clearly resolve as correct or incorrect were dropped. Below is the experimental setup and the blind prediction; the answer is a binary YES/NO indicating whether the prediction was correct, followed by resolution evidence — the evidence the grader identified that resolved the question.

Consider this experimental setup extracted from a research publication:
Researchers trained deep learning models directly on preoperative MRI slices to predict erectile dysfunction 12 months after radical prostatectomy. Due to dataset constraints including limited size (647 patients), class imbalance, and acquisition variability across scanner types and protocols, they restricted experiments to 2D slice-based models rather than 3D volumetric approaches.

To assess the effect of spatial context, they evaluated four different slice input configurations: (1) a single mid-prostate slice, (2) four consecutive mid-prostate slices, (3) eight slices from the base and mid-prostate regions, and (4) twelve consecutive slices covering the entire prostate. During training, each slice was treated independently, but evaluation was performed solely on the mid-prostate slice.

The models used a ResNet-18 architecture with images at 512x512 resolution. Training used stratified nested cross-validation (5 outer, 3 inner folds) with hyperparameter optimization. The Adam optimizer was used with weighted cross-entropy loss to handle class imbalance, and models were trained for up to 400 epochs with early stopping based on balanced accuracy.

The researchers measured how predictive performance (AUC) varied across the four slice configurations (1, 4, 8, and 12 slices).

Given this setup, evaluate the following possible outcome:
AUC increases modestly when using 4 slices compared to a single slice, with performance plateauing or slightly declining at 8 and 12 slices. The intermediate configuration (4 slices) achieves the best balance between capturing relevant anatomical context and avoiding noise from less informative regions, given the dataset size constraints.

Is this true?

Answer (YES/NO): NO